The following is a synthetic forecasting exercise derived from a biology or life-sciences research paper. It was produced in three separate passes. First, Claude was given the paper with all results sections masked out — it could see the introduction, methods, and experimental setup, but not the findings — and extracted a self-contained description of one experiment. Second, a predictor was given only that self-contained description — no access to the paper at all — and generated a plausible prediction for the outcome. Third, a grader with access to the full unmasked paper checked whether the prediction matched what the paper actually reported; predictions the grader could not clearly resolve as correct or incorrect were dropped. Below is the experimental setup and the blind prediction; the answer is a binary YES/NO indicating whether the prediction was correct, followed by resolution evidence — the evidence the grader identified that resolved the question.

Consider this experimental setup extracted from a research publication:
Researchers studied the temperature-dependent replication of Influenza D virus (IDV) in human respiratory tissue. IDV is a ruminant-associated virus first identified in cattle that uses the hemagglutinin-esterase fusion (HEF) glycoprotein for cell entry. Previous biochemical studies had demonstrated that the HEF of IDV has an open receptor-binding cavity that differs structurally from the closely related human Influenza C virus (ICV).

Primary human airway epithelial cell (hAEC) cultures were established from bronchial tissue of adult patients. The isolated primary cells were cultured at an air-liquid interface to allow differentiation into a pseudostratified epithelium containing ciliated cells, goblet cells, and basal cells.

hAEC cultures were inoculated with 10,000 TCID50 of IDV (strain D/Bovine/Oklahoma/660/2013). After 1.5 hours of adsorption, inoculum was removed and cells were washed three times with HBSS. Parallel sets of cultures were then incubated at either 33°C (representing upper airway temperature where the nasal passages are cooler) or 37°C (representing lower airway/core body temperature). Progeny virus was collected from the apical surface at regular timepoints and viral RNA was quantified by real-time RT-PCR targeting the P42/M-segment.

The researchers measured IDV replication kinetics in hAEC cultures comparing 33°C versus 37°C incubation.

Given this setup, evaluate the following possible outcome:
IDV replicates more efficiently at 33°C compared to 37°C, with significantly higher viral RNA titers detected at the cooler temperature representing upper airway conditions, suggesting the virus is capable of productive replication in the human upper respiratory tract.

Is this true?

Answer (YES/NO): NO